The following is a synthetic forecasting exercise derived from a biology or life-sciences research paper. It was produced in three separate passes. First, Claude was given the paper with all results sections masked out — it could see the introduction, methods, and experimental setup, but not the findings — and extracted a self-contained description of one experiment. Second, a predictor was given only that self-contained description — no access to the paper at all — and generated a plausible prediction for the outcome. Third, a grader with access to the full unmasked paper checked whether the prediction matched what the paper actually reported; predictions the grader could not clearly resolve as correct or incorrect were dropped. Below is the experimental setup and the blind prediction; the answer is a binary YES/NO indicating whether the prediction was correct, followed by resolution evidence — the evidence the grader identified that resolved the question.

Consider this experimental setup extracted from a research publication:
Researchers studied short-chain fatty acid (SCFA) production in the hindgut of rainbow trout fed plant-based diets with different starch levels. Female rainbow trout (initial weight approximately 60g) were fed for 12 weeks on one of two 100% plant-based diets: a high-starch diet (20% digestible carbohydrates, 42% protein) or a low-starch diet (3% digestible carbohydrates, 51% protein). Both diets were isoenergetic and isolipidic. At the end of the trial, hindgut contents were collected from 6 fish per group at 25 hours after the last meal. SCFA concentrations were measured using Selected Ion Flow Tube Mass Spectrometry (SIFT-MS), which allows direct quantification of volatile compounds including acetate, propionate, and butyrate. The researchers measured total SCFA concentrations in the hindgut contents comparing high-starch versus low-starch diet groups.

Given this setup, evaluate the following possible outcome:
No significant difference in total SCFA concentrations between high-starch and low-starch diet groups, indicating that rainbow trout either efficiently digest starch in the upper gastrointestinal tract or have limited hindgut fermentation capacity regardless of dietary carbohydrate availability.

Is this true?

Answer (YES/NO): NO